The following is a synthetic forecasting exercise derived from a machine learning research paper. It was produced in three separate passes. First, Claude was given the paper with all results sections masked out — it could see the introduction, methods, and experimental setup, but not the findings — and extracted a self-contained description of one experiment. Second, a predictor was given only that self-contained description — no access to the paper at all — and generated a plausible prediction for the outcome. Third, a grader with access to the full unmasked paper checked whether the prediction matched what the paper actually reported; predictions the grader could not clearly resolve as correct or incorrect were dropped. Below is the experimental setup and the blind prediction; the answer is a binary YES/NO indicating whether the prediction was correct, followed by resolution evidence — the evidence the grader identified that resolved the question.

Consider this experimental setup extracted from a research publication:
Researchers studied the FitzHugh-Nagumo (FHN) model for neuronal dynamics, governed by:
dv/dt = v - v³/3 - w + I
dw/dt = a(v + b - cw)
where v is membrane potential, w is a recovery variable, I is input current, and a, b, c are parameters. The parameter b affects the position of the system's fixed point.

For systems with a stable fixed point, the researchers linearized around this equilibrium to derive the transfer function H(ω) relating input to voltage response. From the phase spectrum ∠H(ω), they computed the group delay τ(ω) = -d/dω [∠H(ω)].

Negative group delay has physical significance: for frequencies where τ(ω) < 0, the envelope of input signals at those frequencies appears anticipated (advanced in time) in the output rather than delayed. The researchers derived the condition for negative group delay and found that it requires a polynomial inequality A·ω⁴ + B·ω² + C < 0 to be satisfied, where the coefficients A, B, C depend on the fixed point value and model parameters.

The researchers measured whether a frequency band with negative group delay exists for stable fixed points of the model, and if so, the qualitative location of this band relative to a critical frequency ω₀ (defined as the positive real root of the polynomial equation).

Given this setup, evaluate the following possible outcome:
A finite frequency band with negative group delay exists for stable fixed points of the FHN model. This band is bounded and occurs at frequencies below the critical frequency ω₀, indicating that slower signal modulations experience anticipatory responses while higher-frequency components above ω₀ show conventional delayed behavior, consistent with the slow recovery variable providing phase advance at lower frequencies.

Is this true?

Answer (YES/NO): YES